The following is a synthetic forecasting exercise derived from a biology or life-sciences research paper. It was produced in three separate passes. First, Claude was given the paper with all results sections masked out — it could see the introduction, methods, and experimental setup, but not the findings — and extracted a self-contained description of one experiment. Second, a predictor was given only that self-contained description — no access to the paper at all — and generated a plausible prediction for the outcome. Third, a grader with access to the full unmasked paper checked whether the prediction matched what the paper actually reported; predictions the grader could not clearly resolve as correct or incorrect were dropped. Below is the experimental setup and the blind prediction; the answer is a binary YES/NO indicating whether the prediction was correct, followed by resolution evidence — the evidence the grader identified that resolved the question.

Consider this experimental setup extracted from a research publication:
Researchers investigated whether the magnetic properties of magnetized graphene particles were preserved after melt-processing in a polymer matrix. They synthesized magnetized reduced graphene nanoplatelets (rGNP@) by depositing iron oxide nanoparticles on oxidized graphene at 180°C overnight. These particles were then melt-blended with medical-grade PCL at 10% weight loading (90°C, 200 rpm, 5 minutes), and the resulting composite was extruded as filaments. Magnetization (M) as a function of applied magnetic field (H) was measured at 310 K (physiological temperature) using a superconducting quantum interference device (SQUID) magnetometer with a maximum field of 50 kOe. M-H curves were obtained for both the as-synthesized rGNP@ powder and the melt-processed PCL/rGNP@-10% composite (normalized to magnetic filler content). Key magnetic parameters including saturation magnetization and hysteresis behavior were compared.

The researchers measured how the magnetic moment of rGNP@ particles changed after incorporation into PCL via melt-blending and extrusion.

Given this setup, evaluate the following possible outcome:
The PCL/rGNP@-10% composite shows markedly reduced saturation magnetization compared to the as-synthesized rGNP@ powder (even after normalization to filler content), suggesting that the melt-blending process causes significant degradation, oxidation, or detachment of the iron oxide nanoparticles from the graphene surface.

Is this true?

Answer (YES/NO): NO